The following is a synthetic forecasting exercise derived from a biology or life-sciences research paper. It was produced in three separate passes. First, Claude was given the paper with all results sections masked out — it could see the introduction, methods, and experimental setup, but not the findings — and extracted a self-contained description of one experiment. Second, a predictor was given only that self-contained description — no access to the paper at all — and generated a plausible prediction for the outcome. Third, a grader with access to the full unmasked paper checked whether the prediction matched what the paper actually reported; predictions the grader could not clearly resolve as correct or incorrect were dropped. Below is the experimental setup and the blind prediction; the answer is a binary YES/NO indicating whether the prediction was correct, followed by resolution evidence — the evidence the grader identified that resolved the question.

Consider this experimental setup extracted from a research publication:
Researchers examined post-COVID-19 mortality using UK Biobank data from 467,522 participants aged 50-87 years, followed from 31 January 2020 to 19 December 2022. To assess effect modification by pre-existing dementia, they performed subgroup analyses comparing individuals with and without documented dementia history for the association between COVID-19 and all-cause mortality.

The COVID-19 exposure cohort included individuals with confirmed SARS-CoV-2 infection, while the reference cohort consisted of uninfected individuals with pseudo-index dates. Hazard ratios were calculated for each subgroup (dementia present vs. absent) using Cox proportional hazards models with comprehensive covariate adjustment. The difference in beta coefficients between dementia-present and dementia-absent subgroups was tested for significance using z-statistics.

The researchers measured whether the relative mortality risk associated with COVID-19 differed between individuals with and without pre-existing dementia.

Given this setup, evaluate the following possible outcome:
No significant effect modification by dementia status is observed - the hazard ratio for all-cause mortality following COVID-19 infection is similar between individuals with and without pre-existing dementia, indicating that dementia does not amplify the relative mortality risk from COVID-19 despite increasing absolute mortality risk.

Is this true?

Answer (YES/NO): YES